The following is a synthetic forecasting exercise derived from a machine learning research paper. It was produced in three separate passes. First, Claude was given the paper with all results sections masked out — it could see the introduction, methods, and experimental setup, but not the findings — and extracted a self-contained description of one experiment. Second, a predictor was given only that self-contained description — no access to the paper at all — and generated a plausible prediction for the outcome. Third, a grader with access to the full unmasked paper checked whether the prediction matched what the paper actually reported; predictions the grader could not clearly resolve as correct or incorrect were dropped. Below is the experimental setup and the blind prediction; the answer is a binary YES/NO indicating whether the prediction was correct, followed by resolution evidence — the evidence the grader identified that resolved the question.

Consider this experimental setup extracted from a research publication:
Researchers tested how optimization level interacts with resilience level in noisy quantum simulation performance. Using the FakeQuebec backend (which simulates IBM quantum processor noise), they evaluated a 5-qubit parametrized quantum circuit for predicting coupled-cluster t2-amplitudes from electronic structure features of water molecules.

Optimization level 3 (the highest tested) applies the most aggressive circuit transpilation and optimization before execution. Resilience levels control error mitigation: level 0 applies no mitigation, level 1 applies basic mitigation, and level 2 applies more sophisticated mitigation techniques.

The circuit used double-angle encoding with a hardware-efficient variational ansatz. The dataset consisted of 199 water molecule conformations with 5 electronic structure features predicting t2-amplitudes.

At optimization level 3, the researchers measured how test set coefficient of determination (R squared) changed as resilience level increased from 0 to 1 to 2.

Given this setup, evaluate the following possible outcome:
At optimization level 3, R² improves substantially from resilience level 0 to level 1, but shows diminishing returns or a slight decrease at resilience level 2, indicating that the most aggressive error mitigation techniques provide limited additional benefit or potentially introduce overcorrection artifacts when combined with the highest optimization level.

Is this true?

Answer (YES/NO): YES